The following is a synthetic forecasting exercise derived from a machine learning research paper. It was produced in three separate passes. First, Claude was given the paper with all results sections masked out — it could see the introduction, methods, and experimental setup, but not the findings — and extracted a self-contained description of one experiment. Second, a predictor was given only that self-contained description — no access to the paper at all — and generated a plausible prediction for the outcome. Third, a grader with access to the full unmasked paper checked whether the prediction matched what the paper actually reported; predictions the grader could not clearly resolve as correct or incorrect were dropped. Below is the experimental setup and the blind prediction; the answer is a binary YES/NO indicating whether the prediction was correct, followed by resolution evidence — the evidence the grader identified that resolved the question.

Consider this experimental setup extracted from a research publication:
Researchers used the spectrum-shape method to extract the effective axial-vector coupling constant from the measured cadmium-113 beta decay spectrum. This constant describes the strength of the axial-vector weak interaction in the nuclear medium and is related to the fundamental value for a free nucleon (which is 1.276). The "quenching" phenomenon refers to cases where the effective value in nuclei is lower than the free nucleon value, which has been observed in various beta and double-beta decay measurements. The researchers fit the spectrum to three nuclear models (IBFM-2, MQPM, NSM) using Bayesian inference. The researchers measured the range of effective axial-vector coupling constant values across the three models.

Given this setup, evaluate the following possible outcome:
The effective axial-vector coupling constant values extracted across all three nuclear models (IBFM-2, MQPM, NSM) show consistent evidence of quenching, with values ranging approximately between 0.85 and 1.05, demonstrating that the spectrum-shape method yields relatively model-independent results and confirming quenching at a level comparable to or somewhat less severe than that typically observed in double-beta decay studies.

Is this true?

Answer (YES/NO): NO